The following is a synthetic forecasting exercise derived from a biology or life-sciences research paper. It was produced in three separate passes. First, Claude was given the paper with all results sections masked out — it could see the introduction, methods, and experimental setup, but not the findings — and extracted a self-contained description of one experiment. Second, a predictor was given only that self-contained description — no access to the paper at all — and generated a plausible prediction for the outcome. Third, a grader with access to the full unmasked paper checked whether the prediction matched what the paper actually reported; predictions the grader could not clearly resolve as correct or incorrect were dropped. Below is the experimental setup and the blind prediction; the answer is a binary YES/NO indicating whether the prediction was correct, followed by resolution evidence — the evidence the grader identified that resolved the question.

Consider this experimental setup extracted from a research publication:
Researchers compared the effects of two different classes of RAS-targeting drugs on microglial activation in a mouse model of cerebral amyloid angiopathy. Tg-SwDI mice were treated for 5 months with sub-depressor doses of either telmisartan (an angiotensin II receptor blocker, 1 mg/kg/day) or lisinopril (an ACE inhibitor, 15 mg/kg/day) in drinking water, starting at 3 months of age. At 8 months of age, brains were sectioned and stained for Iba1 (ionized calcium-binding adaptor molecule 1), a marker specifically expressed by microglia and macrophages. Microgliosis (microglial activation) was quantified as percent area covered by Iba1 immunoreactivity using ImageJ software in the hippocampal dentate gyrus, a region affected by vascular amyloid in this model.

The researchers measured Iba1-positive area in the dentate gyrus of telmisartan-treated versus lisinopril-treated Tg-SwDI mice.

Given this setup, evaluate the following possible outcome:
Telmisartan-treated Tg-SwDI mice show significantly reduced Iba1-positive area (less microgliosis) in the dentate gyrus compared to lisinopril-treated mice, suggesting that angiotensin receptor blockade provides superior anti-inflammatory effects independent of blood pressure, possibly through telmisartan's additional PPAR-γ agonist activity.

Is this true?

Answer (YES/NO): NO